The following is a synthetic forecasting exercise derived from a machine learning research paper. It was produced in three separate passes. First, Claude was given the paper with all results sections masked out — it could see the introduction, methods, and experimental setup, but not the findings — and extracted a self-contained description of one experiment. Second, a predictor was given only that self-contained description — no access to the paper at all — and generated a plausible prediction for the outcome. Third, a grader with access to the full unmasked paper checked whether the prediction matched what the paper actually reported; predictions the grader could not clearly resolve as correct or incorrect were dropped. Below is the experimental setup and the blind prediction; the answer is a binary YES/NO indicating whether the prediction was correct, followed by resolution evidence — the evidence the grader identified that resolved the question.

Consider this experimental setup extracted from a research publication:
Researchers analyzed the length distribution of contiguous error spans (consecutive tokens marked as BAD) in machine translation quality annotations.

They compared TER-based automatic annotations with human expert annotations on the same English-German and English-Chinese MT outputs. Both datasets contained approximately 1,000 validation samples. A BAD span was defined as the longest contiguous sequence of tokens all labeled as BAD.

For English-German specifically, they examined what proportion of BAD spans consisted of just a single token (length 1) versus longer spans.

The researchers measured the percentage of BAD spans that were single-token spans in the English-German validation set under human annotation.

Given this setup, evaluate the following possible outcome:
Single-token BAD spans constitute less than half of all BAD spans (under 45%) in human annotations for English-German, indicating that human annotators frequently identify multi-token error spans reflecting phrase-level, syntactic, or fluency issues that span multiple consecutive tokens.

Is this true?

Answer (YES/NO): NO